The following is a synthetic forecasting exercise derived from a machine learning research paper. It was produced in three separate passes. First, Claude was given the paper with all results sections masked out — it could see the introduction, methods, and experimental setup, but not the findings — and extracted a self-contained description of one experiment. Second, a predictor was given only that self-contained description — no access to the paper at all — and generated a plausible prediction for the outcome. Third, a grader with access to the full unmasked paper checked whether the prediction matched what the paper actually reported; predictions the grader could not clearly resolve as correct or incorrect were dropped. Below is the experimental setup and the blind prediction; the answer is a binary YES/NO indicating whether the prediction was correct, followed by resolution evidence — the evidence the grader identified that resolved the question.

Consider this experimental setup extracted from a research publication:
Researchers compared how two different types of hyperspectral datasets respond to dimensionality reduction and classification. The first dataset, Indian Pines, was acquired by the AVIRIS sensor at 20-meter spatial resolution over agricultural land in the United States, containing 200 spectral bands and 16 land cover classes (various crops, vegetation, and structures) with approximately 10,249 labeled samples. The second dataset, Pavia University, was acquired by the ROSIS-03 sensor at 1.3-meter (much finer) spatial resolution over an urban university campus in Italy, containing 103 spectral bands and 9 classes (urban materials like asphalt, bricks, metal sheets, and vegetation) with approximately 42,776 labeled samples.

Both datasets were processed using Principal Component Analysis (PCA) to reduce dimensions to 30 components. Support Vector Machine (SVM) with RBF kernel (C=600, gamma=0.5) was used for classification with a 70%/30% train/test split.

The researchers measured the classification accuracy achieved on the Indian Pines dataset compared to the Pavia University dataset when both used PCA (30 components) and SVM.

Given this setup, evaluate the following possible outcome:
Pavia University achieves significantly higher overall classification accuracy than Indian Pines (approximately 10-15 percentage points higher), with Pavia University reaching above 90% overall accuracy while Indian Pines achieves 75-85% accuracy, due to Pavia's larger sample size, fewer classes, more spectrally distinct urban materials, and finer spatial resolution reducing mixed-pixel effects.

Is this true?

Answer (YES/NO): NO